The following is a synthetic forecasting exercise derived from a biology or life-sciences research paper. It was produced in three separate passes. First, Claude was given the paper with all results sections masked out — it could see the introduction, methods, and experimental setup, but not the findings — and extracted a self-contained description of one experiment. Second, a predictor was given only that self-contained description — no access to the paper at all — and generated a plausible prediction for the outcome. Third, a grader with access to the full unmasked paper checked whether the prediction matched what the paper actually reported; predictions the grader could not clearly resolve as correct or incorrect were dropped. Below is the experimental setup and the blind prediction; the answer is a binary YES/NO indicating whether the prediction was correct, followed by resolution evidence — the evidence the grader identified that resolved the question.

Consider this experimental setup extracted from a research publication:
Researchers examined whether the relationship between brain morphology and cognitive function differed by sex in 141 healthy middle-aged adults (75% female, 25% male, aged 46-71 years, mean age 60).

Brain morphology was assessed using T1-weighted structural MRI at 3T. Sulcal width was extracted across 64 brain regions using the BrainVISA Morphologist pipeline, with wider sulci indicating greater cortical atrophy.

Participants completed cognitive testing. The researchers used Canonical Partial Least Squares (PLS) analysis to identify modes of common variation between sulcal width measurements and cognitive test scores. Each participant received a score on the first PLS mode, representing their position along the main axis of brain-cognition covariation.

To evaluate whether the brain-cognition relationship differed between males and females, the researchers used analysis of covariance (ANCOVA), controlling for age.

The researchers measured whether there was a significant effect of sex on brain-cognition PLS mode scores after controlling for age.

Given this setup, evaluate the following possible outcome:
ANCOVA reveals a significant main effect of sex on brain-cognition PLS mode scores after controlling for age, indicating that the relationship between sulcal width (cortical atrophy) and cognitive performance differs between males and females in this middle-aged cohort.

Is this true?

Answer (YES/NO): NO